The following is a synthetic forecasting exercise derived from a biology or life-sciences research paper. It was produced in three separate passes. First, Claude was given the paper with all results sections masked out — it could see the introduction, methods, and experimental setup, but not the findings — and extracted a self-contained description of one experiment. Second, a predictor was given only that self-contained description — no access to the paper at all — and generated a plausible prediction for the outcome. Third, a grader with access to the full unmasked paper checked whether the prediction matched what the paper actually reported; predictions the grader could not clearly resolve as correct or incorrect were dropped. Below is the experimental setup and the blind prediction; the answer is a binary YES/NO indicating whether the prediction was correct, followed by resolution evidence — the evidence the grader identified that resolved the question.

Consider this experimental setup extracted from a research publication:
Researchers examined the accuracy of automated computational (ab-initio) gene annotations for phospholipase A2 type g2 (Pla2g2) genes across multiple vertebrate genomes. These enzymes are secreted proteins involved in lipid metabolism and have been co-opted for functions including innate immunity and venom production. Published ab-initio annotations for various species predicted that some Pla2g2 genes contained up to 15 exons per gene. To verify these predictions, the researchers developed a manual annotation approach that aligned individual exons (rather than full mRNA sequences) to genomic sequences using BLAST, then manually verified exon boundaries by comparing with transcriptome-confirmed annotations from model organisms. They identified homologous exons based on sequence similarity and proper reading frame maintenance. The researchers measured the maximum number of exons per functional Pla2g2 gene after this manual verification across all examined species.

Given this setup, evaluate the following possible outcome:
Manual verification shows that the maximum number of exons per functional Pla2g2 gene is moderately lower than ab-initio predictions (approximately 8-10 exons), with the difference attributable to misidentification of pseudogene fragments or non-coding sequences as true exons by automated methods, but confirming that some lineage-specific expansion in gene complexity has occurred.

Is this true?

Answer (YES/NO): NO